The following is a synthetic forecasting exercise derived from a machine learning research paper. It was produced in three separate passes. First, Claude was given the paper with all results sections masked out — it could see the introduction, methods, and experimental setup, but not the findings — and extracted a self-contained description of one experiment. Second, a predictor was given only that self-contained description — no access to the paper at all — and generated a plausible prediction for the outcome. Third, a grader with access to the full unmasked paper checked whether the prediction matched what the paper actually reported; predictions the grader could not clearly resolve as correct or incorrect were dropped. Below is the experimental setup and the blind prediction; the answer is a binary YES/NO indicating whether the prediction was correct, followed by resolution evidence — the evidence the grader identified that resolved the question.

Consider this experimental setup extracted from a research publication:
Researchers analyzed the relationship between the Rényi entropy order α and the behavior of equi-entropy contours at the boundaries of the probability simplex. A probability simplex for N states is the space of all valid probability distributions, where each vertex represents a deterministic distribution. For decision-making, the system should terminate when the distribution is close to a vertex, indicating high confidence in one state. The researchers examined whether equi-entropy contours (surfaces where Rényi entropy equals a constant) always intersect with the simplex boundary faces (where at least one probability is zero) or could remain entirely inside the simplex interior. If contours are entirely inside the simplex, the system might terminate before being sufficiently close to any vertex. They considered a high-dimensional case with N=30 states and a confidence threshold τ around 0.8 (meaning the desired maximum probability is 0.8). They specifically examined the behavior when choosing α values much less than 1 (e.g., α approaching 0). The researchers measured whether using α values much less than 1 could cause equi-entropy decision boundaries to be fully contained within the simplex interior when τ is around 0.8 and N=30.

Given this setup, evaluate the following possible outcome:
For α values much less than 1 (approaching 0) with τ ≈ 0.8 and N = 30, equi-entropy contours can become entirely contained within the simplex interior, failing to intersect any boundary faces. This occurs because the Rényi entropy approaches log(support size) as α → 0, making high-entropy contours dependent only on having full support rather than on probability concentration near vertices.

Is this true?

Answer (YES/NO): YES